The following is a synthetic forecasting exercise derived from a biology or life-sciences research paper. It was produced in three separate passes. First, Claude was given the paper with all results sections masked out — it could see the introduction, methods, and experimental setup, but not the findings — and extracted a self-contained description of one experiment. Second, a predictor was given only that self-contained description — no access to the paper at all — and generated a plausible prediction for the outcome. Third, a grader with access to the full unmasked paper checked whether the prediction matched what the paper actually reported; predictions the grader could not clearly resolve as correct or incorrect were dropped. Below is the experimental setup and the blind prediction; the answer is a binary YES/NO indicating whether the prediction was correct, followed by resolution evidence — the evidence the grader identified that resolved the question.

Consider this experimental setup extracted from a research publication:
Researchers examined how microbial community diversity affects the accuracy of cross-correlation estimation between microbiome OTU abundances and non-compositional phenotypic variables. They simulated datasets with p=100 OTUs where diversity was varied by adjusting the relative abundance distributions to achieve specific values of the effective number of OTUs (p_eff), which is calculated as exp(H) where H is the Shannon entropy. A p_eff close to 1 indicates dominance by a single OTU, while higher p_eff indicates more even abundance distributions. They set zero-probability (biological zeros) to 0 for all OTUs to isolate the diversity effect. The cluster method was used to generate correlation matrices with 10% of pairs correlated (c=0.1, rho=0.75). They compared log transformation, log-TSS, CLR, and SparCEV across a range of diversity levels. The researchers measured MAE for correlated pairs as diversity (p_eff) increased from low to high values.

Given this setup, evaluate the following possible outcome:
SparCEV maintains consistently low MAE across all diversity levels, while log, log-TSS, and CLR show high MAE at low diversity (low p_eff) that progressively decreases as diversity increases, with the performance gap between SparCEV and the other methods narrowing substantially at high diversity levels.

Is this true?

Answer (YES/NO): NO